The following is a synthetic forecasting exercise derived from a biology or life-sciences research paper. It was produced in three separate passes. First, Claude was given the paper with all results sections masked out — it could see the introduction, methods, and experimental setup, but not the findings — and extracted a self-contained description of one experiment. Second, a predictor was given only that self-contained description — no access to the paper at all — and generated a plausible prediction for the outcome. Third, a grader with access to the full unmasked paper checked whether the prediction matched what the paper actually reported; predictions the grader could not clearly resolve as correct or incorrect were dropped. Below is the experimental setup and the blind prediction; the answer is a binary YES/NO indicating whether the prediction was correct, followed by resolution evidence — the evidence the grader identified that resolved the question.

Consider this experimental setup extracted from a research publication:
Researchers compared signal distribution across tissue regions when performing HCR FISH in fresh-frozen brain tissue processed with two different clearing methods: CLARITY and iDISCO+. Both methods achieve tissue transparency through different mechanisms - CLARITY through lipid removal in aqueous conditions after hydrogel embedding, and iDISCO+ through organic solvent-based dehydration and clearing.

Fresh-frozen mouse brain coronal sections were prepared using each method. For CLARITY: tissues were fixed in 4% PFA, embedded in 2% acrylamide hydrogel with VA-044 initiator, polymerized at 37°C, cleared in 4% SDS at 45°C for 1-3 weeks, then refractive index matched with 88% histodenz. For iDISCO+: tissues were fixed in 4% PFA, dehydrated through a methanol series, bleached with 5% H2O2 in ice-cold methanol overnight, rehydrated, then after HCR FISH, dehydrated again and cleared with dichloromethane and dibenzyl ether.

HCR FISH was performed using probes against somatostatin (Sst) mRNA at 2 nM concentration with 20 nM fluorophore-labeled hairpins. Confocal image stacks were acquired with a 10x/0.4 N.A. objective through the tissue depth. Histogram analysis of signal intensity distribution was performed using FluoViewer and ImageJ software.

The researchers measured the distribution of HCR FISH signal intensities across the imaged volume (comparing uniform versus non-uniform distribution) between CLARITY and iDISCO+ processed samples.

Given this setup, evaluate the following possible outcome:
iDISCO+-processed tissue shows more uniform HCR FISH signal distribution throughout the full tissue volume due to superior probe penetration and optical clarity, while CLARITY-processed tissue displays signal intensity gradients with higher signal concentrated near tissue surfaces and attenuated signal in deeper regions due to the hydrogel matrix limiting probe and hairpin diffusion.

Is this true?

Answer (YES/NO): YES